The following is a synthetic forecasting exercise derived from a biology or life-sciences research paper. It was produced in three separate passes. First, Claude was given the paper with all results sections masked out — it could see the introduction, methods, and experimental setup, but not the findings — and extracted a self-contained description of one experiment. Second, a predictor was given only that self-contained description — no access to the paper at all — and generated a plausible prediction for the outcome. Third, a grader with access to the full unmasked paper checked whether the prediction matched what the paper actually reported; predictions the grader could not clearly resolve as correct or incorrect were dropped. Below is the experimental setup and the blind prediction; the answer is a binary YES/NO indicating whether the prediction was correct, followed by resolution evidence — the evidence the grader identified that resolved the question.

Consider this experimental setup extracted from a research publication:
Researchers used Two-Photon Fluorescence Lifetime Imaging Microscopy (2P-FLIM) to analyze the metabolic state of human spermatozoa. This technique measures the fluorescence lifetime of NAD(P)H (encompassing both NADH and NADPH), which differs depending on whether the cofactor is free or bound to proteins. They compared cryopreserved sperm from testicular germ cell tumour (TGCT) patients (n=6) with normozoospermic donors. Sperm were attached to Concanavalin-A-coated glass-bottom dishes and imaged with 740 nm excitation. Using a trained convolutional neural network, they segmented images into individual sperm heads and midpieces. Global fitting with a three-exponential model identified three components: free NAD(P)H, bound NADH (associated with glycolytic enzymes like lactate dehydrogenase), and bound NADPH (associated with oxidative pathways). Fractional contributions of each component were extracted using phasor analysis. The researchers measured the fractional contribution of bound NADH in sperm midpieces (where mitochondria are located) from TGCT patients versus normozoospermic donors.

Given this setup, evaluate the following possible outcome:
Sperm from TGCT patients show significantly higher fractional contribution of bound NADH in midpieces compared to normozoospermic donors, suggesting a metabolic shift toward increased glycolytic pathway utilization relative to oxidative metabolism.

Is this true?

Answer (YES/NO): NO